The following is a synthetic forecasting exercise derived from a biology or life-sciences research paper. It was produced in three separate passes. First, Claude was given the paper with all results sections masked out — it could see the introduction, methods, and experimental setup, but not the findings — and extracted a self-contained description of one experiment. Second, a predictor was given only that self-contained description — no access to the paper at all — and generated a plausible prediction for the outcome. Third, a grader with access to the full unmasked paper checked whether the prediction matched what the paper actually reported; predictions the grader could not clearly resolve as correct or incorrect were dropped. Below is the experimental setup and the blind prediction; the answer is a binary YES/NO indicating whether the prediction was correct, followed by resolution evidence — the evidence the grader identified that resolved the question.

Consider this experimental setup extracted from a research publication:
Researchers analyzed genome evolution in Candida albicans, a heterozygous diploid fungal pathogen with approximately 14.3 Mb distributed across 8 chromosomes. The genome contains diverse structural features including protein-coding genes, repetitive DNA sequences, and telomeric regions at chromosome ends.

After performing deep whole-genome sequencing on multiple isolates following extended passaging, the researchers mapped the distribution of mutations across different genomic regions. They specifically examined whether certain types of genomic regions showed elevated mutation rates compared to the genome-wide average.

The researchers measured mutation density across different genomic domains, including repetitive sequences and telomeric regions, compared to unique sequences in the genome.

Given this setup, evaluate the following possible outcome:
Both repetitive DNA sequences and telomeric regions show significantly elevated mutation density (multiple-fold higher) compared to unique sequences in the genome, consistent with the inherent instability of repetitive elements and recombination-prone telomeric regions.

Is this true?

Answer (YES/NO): YES